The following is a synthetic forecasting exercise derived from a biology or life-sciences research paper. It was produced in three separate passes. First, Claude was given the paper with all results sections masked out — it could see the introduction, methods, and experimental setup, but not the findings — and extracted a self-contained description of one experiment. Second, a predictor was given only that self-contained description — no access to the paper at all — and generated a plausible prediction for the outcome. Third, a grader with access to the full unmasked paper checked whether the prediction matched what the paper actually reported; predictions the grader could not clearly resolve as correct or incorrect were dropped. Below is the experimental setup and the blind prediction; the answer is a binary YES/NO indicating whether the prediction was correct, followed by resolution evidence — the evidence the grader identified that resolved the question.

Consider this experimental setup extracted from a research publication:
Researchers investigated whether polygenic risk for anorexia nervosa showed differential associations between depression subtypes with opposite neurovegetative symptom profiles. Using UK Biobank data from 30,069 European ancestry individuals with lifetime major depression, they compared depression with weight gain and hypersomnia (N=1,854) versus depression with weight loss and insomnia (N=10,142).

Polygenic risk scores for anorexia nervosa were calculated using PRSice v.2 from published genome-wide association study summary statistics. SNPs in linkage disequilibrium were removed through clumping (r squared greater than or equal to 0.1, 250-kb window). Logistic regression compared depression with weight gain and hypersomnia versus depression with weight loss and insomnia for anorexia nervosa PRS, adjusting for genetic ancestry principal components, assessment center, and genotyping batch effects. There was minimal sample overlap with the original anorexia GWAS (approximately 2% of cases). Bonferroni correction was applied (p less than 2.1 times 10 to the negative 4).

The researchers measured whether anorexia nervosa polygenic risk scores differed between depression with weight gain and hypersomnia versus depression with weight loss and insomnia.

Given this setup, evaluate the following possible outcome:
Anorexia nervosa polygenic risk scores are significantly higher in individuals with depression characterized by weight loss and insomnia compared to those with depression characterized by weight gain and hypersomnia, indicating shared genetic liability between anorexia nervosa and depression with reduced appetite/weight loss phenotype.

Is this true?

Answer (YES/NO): NO